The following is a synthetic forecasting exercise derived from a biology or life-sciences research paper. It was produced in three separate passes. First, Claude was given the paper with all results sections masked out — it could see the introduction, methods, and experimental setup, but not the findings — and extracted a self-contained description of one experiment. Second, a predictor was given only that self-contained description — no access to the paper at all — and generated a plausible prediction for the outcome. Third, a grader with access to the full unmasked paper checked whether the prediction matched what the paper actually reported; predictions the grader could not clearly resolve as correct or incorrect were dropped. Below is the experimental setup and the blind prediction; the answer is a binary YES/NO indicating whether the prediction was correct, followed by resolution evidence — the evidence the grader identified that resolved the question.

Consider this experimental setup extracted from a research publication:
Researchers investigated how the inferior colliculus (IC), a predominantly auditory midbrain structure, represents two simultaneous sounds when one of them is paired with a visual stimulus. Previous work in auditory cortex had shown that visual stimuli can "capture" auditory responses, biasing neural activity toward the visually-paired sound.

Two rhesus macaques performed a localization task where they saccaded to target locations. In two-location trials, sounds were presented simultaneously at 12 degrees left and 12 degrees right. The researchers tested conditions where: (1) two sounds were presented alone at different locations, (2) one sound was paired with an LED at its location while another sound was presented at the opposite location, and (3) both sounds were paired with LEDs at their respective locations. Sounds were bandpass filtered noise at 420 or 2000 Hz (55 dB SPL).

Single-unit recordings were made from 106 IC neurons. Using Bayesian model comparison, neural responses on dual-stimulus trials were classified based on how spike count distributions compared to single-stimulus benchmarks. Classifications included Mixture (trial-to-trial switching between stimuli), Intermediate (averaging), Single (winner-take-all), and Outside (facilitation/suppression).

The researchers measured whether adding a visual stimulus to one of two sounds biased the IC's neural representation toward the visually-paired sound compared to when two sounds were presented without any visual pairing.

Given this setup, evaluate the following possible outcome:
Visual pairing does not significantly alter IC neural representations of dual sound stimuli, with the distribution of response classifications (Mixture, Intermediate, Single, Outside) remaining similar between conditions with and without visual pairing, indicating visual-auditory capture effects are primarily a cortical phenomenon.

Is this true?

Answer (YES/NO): YES